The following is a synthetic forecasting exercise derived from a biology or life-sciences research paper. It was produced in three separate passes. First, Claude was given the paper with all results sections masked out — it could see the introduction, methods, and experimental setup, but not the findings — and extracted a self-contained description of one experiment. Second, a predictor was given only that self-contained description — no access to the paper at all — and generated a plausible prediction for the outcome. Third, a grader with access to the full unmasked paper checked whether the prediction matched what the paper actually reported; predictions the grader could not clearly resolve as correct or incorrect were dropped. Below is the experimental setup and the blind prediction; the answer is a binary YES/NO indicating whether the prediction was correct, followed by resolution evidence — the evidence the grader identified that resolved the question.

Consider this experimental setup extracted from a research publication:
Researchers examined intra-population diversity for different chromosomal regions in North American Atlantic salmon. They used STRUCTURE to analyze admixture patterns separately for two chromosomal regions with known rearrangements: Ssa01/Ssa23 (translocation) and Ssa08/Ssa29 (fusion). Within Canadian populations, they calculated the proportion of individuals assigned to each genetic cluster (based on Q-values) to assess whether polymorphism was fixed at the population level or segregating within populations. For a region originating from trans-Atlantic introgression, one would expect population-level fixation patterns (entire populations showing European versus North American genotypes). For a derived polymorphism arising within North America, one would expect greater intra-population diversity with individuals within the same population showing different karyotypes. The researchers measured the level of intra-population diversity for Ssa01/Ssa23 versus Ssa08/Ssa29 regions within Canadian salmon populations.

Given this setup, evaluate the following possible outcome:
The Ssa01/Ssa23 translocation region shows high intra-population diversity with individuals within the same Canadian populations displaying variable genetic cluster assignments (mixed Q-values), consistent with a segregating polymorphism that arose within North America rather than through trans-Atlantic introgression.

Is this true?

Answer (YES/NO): NO